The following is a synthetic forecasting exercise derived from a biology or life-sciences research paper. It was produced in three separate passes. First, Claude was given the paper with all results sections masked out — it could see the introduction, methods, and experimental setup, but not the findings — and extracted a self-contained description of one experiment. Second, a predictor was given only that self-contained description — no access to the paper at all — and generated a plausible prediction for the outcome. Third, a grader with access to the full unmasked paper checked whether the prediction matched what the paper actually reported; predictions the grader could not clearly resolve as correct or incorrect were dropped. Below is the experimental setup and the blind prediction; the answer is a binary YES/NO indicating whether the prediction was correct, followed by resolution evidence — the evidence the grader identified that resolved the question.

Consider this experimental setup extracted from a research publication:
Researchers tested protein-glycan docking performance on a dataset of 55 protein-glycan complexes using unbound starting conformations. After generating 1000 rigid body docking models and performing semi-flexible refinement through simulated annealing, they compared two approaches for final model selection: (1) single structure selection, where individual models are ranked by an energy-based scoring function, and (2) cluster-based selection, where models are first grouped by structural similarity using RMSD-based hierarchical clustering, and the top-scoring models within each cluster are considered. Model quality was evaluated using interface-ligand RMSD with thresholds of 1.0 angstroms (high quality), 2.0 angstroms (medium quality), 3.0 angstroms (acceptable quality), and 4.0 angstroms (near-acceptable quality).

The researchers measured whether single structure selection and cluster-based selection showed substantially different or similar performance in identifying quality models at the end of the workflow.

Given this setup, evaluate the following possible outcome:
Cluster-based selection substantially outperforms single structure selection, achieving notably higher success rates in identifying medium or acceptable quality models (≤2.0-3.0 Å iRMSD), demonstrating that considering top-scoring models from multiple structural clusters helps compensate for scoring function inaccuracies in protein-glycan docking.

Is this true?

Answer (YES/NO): NO